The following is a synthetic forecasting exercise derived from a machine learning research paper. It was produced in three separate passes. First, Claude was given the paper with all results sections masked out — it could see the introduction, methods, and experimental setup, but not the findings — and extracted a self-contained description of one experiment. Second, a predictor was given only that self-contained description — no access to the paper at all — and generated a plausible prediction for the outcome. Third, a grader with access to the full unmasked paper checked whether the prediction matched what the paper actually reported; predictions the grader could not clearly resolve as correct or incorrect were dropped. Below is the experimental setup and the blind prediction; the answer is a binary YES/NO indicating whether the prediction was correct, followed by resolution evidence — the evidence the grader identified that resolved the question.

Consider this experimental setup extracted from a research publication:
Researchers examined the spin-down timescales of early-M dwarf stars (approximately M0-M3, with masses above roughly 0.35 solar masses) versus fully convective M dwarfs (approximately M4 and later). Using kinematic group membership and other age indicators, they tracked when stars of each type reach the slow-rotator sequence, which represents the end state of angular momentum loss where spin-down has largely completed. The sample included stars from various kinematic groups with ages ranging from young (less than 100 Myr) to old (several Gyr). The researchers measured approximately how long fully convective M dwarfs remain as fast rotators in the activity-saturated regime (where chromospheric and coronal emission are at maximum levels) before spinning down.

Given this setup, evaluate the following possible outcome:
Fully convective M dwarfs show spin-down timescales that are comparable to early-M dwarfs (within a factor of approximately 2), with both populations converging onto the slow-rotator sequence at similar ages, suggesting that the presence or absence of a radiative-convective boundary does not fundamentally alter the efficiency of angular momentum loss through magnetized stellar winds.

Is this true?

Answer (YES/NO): NO